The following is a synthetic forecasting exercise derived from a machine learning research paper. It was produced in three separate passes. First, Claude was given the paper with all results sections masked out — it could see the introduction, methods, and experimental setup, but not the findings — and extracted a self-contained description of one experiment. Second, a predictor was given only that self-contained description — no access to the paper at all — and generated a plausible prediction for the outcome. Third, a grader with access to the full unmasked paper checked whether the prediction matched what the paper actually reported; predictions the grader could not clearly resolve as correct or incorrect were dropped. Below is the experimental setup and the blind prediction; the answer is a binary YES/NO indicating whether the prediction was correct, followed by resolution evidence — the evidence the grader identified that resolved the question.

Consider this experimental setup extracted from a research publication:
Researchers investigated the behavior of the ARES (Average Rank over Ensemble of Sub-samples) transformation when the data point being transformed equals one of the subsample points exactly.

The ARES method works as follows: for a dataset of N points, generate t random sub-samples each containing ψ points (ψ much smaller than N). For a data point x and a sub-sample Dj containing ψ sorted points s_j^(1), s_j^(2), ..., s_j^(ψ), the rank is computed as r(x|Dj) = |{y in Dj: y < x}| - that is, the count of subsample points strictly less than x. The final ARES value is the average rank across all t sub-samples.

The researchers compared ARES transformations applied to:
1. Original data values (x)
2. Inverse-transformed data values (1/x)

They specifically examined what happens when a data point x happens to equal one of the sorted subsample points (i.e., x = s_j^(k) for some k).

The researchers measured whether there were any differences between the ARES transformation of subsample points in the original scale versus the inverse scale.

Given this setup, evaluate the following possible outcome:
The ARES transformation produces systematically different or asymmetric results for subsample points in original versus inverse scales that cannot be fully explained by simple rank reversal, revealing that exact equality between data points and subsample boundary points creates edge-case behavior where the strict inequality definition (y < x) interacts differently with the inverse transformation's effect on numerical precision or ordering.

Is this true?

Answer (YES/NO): YES